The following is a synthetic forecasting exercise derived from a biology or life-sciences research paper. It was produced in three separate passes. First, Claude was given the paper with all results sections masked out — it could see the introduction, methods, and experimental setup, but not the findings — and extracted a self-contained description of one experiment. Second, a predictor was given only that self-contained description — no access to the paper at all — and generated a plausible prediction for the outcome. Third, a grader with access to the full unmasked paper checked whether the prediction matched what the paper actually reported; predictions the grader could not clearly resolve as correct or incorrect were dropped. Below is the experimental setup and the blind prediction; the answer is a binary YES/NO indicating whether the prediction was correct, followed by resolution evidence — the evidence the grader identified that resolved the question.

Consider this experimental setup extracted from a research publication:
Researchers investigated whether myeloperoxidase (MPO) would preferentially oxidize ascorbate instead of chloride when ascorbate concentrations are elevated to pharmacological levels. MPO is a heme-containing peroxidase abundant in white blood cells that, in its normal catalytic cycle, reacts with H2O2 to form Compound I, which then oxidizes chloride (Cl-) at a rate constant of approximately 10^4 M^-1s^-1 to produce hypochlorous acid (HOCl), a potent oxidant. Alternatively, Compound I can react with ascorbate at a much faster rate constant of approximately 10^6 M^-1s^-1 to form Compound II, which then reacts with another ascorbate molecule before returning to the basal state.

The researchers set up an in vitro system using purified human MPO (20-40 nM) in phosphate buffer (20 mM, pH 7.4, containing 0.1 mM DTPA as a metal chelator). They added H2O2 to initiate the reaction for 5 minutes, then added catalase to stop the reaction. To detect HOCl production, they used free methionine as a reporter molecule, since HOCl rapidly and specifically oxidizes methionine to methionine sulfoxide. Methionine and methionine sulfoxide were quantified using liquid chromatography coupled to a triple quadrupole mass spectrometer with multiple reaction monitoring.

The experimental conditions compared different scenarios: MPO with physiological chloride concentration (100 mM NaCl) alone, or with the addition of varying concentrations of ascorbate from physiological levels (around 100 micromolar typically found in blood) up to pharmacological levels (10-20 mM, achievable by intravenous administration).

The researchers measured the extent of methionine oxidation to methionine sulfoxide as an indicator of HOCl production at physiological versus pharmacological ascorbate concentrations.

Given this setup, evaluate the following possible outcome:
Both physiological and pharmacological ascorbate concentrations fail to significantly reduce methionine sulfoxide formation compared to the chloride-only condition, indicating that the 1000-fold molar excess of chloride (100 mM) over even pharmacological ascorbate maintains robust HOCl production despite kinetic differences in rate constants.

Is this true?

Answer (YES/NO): NO